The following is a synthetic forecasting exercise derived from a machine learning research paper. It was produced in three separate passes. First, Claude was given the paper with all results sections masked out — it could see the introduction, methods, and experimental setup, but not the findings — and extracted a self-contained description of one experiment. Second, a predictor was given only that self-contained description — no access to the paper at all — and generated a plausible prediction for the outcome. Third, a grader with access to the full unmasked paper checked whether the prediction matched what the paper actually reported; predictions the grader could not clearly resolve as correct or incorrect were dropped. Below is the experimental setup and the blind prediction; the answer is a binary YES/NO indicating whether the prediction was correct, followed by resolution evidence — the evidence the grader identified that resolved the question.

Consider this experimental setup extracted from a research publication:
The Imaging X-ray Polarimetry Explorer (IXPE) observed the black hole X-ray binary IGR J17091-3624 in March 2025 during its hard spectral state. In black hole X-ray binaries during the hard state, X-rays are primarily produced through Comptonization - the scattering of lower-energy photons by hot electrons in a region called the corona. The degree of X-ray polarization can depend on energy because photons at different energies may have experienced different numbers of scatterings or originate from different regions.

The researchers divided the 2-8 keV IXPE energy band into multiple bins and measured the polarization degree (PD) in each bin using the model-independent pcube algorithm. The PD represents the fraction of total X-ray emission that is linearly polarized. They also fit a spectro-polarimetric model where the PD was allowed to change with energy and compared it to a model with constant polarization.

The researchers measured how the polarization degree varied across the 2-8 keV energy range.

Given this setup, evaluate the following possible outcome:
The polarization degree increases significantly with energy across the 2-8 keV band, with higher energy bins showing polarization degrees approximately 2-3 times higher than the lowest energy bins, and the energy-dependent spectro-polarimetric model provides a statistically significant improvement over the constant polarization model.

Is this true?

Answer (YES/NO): NO